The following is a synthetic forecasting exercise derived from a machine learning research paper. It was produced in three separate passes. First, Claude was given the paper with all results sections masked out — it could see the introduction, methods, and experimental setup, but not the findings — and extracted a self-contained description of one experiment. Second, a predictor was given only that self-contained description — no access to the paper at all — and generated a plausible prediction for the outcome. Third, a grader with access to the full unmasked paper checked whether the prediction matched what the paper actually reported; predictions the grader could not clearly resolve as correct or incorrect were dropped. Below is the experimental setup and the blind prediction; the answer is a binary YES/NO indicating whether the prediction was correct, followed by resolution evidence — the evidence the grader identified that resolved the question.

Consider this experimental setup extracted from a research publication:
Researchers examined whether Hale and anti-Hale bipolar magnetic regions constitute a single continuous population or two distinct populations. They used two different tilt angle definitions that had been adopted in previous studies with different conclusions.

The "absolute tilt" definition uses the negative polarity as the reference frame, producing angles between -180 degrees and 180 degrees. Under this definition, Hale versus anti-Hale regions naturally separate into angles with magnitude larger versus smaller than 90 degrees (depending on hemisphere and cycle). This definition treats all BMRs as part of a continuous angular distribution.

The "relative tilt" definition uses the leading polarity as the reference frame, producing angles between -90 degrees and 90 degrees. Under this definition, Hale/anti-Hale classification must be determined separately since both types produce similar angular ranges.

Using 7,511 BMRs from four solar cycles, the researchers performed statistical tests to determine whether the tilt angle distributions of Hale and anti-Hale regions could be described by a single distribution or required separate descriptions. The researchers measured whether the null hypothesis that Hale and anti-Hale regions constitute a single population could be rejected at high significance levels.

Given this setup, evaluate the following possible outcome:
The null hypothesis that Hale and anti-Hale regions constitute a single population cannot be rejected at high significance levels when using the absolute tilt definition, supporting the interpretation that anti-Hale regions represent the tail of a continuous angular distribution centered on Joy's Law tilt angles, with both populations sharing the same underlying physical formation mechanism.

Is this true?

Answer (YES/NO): NO